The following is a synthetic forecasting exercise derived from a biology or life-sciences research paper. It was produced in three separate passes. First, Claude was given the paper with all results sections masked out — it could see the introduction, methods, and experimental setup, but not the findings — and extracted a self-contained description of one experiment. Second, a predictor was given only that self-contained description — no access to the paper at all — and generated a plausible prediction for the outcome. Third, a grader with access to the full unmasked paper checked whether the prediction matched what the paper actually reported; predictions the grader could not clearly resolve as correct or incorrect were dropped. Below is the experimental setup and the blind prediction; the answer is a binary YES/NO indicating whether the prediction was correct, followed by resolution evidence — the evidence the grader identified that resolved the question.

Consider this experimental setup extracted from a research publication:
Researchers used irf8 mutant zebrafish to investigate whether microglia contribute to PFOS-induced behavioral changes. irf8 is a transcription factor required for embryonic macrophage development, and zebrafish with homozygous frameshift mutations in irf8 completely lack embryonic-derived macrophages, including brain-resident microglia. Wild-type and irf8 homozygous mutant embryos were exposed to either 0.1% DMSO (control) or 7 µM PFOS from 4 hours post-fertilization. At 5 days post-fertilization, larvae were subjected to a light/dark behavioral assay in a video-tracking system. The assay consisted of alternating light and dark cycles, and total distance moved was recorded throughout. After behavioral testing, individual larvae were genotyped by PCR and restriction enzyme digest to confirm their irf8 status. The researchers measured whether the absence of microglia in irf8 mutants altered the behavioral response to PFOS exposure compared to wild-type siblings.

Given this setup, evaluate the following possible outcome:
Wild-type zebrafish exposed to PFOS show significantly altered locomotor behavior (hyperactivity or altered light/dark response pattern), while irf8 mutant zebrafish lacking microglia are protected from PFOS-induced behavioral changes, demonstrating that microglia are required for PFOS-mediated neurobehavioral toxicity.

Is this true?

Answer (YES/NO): NO